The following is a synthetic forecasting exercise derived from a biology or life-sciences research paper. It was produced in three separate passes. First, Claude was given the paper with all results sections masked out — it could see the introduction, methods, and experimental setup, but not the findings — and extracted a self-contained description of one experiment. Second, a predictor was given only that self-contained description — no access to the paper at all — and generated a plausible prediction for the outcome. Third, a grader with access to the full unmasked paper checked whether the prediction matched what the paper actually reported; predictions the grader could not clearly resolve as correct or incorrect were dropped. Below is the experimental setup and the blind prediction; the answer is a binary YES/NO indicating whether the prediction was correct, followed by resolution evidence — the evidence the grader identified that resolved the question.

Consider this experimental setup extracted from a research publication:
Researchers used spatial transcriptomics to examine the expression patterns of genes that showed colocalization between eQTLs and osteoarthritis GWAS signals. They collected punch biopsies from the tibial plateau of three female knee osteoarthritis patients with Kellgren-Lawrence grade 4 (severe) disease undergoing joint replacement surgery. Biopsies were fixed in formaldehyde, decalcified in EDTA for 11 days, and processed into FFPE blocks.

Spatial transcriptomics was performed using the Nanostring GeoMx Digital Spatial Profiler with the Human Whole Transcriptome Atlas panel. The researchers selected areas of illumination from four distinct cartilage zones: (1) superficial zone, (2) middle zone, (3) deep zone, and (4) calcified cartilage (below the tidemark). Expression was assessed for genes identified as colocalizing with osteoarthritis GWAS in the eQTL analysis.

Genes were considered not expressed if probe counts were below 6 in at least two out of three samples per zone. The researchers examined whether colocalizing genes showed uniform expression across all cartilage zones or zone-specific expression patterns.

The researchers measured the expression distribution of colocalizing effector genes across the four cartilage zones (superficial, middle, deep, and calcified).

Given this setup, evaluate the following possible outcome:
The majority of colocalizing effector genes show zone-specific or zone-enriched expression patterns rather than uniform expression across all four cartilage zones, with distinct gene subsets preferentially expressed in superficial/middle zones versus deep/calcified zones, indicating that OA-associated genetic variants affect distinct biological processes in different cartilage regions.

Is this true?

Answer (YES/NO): NO